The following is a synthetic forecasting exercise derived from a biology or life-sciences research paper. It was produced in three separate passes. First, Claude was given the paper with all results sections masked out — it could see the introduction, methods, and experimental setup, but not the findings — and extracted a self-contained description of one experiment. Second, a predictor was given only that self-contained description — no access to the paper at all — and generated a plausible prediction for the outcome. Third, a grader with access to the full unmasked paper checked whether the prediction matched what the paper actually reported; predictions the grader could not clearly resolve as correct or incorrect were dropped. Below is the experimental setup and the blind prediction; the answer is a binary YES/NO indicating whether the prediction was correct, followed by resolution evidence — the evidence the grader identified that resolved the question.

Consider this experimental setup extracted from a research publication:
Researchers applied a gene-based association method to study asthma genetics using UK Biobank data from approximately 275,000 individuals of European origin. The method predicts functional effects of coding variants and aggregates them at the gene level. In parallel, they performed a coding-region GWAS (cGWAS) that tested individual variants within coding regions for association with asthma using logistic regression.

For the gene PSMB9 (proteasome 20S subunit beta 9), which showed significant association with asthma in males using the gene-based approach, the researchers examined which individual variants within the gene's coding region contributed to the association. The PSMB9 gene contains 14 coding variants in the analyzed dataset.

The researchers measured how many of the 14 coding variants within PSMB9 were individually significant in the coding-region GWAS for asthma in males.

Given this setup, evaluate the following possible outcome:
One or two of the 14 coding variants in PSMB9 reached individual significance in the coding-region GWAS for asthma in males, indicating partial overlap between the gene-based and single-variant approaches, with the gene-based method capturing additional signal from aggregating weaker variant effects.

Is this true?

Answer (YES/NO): YES